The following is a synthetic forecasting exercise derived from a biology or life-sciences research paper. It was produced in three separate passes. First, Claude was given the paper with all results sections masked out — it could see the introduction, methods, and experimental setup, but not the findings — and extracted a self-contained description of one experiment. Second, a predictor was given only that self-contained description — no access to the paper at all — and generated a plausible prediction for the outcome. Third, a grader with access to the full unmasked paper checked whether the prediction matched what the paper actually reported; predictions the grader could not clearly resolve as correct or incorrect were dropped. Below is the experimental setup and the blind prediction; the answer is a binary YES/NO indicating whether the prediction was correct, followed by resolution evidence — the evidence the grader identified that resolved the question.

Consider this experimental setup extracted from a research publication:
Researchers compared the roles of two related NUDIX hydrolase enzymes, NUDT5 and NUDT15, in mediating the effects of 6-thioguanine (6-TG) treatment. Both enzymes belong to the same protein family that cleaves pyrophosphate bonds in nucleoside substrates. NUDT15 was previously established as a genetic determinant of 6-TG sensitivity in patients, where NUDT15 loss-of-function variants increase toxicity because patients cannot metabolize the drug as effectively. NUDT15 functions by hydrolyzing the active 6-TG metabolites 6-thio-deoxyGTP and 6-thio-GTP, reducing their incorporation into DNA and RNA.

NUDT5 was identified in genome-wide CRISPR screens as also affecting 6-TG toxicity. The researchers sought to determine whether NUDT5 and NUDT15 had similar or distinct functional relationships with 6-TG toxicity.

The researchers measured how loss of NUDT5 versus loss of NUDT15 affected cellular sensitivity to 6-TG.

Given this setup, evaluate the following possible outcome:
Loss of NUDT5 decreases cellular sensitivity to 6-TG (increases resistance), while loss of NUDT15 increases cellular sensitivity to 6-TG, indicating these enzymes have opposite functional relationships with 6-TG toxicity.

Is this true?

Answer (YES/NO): YES